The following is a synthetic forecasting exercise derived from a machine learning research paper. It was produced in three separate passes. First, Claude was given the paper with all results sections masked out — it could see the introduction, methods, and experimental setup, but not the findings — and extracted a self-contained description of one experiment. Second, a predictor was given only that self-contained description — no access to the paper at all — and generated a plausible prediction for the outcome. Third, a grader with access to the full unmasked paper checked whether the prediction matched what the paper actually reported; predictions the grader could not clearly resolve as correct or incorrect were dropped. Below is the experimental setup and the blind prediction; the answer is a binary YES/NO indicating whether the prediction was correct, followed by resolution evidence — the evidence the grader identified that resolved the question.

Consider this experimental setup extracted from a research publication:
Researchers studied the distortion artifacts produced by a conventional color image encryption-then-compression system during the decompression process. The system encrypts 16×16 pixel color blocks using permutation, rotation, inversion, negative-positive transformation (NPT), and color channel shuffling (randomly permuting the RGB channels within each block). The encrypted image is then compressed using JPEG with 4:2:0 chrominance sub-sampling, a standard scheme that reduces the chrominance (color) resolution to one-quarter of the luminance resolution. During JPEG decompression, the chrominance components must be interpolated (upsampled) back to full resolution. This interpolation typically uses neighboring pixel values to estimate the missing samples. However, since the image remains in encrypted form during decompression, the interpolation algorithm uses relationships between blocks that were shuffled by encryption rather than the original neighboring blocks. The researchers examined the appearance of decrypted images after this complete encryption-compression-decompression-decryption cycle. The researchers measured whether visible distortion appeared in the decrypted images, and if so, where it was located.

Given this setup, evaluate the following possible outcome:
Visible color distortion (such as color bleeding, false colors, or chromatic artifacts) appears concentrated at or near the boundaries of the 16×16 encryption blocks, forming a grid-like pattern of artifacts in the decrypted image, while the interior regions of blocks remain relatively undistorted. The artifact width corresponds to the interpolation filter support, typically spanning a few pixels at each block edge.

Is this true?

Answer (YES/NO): YES